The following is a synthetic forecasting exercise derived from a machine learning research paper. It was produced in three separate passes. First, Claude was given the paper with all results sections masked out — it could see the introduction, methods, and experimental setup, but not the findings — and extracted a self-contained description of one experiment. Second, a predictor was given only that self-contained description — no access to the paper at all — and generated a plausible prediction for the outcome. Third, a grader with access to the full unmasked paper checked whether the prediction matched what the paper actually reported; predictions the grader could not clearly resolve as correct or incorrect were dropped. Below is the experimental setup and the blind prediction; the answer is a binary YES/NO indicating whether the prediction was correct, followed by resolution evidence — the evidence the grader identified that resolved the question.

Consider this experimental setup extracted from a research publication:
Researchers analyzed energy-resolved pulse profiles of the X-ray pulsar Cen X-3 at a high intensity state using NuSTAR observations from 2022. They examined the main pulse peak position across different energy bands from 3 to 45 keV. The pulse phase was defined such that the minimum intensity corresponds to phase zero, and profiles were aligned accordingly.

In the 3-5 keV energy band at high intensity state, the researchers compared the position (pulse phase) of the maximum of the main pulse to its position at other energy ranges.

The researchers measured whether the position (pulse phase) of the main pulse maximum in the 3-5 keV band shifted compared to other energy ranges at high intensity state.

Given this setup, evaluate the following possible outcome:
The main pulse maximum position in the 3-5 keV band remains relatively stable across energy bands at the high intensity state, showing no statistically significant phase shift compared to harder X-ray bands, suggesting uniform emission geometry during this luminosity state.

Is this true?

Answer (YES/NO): NO